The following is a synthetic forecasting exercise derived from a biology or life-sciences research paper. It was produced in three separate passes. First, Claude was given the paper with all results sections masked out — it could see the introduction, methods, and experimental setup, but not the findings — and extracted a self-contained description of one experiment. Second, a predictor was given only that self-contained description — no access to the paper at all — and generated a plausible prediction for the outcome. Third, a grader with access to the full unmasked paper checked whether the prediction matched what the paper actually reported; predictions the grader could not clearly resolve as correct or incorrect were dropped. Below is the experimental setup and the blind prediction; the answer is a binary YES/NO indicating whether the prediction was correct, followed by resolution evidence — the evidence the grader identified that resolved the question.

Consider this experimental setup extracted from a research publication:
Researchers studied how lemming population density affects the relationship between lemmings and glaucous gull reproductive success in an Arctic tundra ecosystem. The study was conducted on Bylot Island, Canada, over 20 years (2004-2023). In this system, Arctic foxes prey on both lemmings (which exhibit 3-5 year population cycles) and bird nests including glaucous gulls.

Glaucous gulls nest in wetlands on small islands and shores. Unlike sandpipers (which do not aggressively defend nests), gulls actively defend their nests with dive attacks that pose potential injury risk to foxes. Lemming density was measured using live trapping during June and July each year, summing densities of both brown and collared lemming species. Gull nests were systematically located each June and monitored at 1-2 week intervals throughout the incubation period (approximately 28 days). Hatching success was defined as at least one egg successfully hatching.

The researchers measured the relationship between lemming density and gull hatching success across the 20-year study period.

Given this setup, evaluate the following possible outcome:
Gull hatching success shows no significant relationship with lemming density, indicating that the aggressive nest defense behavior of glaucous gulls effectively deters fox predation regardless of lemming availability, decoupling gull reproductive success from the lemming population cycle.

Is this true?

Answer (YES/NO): NO